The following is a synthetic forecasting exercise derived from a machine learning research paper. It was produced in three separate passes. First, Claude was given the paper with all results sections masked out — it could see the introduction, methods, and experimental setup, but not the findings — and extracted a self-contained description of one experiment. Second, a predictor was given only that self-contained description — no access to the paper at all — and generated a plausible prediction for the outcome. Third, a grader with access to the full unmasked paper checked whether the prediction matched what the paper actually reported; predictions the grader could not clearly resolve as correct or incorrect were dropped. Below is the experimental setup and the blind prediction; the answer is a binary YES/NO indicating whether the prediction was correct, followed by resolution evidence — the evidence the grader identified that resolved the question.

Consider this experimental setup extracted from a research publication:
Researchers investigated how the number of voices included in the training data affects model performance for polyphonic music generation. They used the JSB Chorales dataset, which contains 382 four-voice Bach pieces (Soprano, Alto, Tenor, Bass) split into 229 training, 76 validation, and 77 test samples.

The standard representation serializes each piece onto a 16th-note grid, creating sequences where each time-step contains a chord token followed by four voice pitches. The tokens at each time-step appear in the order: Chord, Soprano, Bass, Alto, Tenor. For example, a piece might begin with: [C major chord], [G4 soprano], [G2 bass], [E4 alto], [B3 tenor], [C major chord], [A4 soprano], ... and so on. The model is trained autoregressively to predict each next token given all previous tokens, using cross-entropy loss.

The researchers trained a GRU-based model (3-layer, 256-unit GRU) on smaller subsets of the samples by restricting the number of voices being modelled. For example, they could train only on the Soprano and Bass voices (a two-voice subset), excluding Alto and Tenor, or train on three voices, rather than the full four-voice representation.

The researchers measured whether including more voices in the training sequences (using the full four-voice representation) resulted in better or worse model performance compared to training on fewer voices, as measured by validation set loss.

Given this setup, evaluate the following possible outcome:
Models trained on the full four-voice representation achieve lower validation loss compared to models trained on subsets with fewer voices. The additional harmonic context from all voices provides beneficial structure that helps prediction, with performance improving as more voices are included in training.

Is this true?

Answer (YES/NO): NO